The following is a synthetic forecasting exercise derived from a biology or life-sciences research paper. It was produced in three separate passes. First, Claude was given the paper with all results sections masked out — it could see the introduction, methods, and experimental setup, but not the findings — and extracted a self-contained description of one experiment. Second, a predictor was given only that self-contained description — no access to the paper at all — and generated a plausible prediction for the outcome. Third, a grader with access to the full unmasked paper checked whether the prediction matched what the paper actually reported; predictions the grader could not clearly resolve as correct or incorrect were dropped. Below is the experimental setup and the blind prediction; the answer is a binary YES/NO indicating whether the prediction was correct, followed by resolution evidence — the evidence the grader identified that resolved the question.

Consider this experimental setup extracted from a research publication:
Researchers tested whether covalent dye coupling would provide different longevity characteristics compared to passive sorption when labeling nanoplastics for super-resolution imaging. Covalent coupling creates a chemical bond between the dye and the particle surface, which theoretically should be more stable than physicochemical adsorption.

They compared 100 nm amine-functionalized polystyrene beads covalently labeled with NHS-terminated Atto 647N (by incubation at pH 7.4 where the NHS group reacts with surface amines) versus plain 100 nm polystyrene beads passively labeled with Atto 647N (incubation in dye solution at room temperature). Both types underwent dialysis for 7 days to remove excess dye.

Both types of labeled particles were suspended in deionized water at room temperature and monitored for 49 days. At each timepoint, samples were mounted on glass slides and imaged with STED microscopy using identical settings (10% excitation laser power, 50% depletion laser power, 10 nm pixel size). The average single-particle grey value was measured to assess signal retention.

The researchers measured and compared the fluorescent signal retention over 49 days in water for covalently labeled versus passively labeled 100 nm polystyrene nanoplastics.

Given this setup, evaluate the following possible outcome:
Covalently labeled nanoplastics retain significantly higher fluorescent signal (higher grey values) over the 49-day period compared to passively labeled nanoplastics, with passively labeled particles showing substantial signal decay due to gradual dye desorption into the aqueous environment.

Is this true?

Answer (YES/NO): NO